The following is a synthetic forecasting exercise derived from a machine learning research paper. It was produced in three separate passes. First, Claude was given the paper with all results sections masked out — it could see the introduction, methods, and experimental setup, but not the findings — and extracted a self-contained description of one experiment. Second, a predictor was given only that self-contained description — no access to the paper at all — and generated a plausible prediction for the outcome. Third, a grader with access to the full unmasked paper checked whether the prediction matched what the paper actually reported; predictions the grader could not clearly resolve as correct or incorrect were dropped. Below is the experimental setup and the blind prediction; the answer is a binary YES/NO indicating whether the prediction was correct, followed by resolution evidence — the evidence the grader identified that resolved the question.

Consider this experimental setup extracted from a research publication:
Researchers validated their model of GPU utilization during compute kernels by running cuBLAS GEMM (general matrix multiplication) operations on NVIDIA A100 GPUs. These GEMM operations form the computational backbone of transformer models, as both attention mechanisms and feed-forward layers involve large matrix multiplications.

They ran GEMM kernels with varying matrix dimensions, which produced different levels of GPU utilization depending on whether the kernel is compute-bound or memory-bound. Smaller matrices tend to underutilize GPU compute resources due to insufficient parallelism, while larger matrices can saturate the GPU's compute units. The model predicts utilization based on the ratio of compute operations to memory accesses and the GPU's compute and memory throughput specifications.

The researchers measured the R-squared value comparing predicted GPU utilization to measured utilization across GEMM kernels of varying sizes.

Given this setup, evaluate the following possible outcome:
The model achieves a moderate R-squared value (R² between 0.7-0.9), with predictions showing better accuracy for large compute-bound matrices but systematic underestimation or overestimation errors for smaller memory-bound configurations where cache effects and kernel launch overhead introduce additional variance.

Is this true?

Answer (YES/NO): NO